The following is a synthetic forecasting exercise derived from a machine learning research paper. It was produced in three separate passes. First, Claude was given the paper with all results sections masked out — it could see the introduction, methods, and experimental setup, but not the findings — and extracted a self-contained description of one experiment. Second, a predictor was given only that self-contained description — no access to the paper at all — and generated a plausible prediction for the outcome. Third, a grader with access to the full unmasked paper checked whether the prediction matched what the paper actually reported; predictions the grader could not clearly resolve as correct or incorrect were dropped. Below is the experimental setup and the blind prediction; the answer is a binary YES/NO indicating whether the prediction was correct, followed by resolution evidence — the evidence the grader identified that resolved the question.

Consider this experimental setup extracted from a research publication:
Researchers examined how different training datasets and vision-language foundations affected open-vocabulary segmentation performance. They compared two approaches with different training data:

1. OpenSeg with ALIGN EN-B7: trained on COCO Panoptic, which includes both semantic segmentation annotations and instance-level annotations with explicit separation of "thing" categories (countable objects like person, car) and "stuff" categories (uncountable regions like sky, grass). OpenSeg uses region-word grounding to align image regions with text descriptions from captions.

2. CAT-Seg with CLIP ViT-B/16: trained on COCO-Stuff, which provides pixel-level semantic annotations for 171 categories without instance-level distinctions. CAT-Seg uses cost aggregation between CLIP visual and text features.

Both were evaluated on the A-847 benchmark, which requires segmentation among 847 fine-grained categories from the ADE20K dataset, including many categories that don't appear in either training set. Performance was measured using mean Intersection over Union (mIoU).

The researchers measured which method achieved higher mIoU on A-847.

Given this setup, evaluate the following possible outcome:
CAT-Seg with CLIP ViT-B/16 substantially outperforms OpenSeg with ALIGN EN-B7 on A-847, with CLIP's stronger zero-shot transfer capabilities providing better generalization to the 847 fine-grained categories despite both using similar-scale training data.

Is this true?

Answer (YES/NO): YES